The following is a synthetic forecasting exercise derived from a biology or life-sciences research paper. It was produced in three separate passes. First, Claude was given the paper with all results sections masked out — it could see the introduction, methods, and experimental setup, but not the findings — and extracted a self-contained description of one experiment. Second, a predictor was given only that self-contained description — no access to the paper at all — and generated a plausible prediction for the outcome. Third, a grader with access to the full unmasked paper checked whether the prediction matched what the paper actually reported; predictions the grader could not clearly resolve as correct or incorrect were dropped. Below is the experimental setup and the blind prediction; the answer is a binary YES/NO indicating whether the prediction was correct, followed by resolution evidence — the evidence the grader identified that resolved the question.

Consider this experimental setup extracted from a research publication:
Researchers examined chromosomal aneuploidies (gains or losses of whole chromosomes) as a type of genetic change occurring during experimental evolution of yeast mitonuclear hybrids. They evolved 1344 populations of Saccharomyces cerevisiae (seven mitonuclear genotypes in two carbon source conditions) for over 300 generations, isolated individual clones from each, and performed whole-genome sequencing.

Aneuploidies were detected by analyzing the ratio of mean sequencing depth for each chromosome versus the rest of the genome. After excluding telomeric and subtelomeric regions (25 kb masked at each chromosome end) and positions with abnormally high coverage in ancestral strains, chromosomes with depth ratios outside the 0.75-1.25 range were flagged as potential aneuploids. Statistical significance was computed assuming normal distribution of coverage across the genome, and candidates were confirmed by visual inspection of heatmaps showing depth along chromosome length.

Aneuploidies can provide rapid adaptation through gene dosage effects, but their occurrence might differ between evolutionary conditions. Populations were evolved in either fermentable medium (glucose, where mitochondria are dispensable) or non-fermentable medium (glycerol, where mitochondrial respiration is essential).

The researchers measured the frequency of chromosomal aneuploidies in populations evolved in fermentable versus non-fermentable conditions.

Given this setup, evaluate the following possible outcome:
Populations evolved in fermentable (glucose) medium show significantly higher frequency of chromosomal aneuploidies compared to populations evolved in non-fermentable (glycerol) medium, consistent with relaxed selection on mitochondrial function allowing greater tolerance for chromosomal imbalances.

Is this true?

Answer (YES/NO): NO